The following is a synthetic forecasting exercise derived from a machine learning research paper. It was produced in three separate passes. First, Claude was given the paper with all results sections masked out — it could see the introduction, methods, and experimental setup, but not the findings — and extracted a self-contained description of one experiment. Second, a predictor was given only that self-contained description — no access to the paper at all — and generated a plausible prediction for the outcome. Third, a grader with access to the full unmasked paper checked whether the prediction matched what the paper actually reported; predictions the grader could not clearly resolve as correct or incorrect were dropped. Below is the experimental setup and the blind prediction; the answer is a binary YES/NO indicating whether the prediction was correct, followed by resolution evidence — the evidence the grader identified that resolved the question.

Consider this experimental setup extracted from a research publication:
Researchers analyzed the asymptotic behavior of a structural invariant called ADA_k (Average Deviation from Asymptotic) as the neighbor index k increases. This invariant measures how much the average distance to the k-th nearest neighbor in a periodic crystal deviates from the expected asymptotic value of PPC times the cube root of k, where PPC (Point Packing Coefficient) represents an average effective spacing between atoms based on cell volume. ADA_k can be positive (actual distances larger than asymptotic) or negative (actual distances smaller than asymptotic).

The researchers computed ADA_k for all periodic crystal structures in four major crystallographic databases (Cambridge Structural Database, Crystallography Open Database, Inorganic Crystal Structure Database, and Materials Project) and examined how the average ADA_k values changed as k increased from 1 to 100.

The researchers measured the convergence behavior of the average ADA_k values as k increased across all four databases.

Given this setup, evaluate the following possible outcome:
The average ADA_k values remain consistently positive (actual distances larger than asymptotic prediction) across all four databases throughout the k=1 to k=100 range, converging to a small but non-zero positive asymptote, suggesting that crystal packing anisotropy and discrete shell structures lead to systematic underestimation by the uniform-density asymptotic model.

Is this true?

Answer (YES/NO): NO